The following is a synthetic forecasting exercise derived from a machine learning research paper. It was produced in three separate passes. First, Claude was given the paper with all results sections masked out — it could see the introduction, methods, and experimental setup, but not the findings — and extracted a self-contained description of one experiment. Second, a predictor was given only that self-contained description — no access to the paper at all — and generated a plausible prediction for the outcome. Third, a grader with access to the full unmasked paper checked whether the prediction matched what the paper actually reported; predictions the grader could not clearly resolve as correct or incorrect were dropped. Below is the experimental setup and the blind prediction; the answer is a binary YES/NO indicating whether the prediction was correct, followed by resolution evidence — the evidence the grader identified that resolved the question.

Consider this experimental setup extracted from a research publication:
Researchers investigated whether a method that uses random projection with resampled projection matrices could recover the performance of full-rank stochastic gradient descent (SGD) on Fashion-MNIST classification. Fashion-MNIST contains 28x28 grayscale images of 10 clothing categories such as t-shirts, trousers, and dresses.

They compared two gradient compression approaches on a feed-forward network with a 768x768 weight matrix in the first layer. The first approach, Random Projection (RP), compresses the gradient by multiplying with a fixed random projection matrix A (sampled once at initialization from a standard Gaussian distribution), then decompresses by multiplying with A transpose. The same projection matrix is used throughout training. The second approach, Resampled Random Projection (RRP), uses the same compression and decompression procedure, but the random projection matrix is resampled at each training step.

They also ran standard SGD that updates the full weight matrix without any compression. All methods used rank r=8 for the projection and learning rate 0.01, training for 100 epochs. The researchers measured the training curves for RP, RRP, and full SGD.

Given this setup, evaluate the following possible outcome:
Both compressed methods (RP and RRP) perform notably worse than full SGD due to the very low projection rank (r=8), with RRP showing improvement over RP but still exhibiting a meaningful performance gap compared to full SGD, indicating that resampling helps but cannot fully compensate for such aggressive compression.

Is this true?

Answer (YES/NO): NO